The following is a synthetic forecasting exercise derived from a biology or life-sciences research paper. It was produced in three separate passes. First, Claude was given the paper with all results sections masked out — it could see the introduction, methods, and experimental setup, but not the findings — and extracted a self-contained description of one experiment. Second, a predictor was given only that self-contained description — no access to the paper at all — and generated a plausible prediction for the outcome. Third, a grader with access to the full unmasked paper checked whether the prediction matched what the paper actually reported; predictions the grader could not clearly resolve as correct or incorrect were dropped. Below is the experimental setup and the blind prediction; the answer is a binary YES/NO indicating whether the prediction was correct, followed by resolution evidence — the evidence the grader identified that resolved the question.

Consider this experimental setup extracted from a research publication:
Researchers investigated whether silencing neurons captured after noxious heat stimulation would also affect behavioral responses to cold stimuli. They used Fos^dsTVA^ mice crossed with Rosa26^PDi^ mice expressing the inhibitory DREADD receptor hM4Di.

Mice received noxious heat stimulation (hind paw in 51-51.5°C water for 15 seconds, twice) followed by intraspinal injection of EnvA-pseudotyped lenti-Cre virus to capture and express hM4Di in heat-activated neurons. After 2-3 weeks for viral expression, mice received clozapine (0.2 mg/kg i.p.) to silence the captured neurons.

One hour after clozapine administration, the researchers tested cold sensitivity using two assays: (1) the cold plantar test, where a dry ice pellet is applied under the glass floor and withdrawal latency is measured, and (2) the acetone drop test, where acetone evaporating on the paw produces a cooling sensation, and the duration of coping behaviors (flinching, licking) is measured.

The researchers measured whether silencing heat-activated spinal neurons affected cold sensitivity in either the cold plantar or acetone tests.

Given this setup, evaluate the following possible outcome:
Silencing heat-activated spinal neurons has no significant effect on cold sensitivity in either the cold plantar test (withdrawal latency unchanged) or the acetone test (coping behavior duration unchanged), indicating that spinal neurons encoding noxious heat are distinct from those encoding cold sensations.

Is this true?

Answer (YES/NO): YES